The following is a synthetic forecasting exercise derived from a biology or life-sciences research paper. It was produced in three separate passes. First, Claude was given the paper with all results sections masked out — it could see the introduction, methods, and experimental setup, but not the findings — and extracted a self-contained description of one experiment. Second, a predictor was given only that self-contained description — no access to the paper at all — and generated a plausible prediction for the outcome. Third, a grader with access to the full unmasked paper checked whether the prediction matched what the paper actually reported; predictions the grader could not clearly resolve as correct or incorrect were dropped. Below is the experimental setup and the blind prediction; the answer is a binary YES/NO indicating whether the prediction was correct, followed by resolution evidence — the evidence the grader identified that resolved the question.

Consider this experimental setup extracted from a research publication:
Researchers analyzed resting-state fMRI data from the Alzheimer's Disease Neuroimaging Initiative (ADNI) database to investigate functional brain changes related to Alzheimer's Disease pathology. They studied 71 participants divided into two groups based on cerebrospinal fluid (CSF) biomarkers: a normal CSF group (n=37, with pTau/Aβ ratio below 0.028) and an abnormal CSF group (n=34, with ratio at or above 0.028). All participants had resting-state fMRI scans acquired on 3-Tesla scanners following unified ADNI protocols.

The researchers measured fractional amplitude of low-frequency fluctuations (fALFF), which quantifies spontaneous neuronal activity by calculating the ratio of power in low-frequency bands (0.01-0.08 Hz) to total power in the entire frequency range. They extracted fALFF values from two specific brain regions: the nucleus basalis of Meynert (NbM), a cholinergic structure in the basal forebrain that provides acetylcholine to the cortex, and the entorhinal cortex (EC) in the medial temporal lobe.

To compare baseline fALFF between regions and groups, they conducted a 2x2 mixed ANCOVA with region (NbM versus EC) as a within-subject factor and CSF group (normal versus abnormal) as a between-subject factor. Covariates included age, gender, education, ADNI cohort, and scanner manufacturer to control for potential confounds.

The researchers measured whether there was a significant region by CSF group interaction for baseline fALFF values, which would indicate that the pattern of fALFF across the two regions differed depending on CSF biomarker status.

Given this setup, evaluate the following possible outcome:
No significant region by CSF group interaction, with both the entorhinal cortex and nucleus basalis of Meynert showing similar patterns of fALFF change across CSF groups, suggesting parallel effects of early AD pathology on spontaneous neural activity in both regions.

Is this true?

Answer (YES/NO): NO